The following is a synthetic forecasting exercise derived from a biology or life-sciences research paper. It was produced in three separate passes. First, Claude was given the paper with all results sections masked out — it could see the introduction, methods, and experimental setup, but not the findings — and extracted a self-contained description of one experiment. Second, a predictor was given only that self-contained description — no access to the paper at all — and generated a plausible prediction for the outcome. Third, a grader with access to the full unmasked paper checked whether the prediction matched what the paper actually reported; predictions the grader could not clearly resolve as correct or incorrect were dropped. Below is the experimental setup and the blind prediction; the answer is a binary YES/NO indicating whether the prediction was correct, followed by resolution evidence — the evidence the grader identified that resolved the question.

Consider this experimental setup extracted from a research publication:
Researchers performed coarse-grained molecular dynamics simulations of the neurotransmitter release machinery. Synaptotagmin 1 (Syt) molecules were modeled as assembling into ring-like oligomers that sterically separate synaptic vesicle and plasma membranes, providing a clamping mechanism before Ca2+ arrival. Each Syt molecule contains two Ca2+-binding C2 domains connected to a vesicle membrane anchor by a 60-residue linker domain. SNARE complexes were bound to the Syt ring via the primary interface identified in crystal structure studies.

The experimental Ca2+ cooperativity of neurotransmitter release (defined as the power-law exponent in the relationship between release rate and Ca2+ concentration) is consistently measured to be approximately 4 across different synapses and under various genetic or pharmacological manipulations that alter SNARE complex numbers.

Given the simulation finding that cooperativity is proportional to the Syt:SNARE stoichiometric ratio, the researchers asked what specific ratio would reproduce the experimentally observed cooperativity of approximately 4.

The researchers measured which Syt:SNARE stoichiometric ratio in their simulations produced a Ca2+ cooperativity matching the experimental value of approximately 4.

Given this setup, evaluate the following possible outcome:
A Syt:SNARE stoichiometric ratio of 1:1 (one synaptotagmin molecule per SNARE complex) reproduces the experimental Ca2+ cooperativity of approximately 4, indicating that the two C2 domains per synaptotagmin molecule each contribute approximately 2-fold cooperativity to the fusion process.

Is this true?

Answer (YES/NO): NO